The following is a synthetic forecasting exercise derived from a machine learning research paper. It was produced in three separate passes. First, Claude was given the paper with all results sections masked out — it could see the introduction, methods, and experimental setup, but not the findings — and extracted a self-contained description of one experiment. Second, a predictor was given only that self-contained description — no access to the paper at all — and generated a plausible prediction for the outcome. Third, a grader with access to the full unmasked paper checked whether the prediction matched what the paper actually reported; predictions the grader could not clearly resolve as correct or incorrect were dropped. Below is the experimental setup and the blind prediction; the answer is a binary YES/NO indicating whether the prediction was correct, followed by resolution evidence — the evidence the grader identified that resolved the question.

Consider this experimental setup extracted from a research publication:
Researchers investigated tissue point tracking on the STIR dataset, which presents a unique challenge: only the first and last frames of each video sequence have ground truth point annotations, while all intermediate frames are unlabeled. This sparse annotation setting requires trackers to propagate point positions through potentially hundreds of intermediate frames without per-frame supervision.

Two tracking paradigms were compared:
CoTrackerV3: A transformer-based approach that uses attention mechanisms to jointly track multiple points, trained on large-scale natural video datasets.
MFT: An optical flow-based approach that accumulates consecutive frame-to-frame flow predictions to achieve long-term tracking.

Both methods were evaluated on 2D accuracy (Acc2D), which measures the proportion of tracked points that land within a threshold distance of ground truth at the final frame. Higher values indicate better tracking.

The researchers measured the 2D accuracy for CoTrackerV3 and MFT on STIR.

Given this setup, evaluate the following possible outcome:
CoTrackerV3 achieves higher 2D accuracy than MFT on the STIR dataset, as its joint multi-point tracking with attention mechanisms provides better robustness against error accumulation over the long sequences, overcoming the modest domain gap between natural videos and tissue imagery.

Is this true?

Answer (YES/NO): NO